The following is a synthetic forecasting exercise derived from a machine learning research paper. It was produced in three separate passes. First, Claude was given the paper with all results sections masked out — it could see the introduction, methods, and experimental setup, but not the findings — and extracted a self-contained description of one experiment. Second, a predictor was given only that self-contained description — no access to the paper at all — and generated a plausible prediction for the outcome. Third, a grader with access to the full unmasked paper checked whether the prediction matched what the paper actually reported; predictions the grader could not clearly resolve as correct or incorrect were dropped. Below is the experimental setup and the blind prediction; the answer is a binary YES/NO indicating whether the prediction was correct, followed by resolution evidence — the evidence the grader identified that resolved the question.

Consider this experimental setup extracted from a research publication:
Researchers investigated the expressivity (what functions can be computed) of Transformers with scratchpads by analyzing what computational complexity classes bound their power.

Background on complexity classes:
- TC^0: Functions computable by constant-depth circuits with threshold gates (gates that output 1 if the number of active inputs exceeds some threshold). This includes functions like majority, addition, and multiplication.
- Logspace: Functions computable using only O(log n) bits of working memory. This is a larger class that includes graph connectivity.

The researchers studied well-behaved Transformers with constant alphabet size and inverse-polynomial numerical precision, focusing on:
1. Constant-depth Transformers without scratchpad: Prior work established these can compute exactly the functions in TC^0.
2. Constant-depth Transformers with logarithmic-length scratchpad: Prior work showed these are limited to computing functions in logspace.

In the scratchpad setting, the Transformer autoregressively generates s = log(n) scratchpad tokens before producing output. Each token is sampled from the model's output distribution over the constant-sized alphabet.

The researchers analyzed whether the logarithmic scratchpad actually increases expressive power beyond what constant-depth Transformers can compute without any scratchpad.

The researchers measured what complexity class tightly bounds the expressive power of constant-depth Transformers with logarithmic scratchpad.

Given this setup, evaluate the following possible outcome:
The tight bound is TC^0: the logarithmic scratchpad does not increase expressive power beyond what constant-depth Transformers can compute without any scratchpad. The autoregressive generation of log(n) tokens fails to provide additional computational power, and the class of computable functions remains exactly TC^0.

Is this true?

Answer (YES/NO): YES